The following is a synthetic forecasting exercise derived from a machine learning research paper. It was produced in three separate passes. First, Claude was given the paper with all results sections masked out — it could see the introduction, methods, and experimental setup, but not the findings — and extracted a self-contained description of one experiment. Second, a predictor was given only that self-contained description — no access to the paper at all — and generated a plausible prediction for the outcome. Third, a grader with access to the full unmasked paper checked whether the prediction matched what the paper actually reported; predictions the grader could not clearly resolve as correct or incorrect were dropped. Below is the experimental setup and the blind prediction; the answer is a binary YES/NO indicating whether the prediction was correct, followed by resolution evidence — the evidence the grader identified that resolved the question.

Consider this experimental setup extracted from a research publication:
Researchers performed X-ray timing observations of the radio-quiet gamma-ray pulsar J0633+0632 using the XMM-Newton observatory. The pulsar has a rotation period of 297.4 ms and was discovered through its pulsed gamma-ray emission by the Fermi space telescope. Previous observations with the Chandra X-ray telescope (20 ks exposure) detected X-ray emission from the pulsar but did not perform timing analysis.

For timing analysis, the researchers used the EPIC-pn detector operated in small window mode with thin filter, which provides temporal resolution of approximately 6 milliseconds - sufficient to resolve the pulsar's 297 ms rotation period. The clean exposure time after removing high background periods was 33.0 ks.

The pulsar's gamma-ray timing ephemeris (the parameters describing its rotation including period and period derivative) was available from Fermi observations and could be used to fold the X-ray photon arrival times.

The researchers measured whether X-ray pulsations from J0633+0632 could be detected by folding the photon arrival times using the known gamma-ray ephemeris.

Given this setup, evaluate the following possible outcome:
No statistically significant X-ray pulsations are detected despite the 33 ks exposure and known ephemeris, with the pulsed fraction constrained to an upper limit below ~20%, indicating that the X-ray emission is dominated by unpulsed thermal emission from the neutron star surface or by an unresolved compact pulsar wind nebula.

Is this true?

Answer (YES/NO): NO